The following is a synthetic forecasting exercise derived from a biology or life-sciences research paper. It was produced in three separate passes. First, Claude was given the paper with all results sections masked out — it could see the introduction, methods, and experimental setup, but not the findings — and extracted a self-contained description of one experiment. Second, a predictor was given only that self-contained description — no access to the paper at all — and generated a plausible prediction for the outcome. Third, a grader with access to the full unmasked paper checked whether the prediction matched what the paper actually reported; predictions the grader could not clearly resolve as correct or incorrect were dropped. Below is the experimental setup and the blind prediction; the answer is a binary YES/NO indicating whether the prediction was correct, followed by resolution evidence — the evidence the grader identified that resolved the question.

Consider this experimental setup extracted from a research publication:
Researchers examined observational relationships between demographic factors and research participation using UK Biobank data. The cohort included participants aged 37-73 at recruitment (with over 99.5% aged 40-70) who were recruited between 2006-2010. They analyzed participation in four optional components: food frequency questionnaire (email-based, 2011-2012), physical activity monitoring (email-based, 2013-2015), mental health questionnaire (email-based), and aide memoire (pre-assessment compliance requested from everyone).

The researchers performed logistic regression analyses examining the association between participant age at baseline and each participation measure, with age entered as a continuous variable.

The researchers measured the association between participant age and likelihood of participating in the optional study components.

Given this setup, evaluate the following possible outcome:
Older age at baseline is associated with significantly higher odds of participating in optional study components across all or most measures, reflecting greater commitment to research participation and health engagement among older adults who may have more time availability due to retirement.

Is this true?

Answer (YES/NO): NO